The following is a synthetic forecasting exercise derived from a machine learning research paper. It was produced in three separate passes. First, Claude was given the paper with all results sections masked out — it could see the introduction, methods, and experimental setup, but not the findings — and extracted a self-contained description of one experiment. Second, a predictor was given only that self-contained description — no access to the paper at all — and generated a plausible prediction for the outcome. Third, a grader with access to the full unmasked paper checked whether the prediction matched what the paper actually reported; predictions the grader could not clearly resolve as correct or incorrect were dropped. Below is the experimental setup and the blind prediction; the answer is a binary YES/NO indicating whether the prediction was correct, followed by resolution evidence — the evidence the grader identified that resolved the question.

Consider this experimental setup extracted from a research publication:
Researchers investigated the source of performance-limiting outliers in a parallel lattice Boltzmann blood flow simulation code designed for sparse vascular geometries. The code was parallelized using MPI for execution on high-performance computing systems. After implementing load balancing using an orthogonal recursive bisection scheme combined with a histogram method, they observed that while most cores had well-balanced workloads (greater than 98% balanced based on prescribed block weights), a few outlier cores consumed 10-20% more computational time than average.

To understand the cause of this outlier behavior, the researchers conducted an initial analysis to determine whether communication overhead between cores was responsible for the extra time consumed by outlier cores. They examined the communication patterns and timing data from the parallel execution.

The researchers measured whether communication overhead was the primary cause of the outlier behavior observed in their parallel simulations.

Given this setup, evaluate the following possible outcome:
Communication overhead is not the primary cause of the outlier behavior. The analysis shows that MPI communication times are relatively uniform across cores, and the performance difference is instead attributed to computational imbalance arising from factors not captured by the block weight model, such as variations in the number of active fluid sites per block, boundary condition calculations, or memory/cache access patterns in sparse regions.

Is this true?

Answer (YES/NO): NO